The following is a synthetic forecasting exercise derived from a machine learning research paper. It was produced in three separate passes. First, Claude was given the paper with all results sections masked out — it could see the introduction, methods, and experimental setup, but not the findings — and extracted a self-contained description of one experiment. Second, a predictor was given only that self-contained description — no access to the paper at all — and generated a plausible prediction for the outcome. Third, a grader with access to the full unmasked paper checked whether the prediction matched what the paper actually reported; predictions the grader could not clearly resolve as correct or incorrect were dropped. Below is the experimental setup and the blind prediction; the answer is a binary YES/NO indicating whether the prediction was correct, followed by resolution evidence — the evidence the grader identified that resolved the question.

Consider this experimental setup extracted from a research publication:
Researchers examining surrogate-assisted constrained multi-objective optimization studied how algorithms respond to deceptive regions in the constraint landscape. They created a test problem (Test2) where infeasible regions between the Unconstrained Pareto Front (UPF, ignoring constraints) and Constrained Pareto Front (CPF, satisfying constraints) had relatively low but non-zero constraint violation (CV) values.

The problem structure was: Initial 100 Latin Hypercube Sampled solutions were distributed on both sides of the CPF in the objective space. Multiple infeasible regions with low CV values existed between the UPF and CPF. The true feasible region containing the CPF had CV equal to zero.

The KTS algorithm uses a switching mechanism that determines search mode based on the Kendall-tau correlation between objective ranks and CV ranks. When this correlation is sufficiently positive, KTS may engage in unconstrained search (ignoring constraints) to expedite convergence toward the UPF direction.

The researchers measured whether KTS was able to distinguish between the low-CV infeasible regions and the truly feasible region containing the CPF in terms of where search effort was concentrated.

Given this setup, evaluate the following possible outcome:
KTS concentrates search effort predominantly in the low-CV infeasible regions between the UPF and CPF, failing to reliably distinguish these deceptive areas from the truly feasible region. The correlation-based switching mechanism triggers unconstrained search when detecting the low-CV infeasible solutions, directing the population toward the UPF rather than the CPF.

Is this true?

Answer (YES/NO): YES